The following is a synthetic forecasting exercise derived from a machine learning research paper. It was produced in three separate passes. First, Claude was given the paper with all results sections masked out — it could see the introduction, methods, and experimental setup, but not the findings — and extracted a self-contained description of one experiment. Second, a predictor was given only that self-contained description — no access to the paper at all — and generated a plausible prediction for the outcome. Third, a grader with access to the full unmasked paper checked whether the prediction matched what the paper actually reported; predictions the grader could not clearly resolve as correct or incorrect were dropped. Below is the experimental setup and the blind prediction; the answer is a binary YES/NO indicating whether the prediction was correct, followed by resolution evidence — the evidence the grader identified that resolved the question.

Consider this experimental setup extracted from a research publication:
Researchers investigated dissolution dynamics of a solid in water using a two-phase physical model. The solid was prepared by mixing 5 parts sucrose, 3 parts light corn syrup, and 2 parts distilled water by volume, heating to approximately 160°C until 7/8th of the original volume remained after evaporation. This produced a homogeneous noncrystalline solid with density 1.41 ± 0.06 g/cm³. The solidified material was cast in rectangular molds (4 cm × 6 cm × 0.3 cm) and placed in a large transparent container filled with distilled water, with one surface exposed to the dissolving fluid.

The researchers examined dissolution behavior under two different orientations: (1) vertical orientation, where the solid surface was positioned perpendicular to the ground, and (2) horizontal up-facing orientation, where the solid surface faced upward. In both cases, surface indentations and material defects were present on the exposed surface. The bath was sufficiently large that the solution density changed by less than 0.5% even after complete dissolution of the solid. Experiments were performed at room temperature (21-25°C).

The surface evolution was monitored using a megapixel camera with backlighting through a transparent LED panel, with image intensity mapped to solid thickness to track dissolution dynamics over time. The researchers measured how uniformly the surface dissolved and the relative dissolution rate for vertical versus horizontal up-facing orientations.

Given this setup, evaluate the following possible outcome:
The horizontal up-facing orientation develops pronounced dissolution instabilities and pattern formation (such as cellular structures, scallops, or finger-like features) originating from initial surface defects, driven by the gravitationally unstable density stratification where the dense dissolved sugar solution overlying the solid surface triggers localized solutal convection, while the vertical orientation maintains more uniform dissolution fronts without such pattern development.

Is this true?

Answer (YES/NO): NO